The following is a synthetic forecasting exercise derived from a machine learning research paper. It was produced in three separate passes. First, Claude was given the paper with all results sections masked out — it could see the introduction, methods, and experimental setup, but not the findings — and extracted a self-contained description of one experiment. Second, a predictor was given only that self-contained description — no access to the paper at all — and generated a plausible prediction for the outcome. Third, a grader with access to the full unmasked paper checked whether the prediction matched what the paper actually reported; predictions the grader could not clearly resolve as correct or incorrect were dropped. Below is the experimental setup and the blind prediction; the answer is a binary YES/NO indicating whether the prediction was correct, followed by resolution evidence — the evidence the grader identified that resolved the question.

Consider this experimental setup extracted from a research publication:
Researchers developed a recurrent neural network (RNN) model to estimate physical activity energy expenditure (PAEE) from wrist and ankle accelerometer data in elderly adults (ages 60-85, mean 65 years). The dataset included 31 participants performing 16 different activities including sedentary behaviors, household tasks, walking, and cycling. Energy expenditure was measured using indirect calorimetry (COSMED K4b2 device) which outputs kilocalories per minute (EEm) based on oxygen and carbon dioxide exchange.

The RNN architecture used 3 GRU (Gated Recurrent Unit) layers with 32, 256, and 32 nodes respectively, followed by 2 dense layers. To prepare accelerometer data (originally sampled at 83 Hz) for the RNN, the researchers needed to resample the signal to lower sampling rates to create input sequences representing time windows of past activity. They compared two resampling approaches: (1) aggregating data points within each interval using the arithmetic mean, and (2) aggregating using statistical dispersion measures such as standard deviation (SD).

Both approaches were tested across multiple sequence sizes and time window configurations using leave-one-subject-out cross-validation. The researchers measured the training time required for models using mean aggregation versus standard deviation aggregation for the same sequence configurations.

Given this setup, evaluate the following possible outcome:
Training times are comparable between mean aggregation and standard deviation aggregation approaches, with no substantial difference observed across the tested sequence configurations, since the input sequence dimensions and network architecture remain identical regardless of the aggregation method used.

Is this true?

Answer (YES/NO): NO